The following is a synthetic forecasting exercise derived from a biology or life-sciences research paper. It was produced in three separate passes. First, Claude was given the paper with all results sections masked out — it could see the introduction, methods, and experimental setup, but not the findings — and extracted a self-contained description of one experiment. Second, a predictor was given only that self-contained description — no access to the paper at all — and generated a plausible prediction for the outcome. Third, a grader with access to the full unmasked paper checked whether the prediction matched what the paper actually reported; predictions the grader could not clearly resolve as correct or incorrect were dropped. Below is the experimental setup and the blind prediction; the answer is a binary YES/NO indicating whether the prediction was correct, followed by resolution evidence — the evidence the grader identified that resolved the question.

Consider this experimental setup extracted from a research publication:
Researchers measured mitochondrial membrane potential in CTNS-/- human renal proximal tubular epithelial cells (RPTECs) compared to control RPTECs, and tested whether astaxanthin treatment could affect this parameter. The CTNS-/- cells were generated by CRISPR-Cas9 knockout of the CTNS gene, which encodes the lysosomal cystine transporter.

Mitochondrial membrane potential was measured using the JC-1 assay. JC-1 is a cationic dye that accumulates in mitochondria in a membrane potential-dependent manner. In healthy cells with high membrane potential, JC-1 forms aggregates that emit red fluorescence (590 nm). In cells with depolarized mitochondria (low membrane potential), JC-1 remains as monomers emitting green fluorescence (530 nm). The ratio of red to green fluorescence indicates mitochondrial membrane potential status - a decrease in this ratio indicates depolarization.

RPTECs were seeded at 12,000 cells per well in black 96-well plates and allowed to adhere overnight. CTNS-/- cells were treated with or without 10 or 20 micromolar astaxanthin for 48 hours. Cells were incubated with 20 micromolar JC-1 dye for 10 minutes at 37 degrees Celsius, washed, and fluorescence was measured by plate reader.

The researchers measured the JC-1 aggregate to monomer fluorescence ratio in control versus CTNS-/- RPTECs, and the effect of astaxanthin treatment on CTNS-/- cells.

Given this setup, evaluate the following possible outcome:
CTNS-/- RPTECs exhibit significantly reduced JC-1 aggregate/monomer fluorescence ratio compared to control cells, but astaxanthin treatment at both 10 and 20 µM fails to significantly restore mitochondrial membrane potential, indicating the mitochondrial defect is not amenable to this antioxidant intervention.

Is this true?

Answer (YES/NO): NO